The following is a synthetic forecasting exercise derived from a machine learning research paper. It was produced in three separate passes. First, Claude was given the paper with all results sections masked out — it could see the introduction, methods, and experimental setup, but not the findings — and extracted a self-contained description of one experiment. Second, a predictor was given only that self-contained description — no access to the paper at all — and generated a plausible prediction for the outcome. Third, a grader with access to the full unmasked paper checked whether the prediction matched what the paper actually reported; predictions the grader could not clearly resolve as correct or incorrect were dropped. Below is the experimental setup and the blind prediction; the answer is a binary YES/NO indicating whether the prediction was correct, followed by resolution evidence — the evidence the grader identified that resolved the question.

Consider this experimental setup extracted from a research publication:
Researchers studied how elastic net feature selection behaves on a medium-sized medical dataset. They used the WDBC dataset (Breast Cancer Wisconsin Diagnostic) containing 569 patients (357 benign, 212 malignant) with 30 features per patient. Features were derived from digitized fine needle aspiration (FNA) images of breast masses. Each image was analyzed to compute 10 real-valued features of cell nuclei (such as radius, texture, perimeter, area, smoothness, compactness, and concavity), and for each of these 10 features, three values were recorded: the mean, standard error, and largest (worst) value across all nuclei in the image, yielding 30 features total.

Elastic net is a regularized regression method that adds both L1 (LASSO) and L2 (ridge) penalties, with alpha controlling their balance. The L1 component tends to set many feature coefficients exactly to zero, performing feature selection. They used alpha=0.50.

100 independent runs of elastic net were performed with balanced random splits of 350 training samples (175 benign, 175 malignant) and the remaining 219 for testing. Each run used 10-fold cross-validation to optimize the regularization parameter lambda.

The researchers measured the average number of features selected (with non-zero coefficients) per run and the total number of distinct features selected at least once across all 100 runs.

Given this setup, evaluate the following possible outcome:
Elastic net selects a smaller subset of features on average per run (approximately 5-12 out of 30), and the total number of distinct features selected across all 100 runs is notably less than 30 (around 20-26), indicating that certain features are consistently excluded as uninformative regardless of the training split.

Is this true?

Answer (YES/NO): NO